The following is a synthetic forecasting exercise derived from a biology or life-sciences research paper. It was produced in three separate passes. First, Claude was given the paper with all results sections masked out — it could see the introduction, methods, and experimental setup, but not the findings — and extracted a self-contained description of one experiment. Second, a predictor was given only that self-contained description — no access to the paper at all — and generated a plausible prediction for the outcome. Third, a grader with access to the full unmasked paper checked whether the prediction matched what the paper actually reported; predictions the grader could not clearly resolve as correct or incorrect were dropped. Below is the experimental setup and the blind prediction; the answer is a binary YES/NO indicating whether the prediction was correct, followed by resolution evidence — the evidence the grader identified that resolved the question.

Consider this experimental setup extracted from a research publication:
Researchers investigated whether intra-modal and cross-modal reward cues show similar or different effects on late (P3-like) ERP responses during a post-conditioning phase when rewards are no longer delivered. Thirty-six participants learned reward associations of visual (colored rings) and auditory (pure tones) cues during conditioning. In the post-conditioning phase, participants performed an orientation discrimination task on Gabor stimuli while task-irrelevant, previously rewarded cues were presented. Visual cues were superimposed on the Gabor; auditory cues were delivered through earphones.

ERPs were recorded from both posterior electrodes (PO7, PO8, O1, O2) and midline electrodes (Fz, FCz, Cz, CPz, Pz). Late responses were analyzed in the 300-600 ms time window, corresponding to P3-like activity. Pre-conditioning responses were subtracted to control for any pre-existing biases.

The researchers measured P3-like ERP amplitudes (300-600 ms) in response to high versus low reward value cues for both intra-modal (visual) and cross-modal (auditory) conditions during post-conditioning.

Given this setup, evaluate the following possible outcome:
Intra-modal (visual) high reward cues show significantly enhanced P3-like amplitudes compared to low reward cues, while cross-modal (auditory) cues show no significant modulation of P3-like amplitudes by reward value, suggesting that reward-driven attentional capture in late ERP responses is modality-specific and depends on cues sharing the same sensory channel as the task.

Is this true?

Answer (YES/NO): NO